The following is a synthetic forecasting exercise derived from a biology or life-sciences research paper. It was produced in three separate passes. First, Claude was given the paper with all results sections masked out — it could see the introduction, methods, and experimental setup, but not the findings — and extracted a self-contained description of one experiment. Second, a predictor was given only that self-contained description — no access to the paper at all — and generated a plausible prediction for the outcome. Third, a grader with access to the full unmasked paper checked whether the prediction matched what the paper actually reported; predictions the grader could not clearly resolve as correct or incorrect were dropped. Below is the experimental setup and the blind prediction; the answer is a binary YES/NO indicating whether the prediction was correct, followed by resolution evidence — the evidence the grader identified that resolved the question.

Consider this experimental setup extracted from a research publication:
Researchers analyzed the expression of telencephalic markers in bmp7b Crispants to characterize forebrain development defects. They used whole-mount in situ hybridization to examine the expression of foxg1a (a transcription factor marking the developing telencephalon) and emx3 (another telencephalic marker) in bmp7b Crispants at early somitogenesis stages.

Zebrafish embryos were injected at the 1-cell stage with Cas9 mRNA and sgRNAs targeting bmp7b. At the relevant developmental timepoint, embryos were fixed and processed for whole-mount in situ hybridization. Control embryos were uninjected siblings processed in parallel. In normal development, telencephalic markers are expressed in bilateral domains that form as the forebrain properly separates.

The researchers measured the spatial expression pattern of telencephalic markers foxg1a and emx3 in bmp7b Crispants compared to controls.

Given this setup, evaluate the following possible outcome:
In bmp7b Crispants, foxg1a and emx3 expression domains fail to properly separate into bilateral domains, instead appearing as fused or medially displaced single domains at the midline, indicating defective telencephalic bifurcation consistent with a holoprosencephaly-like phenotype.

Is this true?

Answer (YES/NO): NO